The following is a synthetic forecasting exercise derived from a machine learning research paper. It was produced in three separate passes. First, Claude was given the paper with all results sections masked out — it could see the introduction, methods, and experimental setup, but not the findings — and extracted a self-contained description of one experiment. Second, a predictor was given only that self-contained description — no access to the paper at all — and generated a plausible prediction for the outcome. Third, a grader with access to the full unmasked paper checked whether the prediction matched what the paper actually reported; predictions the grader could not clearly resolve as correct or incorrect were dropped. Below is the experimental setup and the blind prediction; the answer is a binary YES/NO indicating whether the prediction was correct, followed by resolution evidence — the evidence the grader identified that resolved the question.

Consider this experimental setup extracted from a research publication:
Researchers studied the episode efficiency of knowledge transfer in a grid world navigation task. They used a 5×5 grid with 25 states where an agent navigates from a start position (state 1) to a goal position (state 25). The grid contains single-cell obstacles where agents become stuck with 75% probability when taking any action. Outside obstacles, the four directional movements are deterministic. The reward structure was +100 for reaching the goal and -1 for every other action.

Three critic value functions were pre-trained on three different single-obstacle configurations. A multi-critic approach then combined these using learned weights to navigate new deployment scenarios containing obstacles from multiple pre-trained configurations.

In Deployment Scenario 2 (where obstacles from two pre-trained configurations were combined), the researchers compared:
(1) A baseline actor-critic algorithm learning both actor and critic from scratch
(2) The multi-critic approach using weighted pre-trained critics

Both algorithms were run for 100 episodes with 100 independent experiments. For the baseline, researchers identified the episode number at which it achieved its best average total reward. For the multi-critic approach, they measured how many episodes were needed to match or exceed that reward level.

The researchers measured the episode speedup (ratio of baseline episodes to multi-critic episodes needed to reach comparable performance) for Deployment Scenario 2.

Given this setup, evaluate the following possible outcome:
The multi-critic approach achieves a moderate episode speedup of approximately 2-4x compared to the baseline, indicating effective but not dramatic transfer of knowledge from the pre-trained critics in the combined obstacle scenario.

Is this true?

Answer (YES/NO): NO